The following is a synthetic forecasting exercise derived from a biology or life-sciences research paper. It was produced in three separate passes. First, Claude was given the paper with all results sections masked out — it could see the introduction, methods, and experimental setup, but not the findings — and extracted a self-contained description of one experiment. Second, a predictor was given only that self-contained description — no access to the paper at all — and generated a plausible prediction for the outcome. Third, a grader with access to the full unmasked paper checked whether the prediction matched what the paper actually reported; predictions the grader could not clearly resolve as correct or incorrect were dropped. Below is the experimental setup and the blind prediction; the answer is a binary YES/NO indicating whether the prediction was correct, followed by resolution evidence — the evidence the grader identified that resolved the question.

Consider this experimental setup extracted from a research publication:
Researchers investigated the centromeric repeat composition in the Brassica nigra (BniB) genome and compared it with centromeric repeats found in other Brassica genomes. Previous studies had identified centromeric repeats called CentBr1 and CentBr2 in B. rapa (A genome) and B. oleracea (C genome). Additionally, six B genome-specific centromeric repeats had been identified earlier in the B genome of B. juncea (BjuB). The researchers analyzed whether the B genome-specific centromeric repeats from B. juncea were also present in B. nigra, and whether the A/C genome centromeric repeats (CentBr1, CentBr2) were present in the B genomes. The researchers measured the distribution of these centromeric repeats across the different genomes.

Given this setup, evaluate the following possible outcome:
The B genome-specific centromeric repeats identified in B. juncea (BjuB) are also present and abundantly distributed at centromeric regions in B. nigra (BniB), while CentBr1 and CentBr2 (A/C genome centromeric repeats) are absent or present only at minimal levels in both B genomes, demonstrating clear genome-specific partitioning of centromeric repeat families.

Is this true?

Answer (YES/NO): YES